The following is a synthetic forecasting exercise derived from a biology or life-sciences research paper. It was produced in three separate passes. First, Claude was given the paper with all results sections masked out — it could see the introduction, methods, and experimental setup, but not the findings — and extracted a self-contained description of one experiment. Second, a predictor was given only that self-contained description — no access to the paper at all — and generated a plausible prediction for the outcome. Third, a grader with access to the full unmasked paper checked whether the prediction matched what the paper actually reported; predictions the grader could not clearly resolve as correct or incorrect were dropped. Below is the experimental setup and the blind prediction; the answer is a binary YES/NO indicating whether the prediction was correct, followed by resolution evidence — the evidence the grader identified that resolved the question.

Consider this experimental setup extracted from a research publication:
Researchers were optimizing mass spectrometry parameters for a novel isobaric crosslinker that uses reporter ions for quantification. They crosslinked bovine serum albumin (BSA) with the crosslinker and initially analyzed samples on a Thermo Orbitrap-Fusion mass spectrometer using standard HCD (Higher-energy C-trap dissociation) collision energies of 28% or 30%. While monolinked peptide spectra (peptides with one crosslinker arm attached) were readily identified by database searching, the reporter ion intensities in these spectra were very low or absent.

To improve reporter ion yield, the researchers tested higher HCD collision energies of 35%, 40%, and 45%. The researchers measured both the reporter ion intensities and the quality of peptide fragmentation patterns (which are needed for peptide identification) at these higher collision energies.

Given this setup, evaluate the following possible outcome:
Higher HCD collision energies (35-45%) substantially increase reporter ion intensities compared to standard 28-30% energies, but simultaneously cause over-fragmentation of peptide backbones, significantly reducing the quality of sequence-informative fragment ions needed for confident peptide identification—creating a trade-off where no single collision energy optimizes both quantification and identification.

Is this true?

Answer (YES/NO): YES